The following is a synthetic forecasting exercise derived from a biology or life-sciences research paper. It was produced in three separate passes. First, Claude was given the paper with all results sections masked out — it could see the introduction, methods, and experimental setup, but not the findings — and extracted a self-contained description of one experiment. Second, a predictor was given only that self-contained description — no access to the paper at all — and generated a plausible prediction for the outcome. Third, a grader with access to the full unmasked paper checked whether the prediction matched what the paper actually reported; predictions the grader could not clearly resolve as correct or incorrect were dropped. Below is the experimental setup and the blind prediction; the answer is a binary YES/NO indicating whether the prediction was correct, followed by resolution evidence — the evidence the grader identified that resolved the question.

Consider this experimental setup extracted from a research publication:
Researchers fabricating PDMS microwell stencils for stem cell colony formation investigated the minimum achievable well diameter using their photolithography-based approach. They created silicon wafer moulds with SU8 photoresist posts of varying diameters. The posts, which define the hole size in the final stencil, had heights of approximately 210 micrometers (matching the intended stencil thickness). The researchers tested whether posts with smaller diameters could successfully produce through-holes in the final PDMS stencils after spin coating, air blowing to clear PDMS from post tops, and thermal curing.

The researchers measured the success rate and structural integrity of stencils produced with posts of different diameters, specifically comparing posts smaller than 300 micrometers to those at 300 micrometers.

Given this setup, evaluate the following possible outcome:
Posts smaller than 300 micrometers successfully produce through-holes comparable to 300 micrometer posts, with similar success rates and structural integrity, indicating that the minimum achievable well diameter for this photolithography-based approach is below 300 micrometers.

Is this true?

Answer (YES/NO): NO